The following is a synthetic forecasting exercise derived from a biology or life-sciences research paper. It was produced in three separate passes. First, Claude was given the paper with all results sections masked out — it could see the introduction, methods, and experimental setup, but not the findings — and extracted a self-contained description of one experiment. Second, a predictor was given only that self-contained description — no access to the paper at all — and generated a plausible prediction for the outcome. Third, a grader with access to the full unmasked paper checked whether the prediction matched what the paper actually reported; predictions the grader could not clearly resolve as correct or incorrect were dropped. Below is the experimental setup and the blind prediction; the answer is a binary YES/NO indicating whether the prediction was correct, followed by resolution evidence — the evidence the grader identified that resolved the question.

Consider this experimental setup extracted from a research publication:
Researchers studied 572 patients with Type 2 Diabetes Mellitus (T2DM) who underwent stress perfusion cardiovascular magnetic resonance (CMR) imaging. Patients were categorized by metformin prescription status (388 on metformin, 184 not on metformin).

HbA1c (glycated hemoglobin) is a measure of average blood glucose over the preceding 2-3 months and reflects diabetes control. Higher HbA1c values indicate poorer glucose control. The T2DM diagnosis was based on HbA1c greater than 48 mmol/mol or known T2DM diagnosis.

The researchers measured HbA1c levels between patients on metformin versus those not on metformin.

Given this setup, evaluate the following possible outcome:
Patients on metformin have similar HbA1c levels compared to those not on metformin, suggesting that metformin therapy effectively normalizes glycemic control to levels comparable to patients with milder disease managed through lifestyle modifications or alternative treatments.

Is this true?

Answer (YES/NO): NO